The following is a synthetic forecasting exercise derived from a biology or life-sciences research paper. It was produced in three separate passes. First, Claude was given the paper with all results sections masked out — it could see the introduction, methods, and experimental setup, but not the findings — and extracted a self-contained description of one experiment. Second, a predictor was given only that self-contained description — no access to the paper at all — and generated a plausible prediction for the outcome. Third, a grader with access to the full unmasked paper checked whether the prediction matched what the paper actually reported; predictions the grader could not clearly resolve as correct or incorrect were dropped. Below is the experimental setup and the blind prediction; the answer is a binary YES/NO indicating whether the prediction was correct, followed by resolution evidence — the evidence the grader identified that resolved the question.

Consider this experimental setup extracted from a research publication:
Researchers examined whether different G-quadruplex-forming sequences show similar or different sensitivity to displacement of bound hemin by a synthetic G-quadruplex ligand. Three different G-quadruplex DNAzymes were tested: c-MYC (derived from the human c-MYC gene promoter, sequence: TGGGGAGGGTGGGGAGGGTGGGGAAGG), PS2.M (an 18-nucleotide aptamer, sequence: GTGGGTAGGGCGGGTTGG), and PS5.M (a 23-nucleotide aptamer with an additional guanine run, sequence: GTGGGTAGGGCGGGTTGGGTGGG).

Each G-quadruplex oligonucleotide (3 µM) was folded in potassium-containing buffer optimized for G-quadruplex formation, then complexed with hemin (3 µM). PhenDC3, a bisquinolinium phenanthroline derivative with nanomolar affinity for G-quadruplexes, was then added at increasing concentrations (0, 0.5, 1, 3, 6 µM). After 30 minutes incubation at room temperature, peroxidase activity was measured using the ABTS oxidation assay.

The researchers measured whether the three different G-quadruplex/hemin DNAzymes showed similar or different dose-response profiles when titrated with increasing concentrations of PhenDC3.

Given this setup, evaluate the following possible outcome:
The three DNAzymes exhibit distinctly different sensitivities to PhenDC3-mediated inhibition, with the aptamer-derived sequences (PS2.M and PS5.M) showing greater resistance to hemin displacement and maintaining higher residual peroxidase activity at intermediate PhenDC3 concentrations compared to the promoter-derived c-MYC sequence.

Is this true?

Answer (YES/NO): YES